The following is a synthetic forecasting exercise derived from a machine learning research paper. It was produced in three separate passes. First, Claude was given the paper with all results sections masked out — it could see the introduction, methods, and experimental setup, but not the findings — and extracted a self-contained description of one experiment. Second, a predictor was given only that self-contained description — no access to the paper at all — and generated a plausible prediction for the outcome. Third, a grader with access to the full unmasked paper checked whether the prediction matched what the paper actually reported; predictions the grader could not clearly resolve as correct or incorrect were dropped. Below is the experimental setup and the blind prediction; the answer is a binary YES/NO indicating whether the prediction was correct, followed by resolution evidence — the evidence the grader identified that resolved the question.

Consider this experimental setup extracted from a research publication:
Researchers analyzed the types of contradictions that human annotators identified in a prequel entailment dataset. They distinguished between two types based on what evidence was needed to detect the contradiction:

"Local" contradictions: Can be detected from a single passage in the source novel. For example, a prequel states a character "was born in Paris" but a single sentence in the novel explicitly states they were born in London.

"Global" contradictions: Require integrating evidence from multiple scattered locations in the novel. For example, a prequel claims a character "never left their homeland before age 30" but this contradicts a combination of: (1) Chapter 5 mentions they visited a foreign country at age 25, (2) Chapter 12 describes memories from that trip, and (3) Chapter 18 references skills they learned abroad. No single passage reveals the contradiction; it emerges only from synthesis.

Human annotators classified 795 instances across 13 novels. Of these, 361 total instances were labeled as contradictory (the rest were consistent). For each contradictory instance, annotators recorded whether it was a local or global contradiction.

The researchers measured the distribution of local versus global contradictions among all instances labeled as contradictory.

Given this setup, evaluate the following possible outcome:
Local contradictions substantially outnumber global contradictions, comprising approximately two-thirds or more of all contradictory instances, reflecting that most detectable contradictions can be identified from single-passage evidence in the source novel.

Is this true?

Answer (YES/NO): NO